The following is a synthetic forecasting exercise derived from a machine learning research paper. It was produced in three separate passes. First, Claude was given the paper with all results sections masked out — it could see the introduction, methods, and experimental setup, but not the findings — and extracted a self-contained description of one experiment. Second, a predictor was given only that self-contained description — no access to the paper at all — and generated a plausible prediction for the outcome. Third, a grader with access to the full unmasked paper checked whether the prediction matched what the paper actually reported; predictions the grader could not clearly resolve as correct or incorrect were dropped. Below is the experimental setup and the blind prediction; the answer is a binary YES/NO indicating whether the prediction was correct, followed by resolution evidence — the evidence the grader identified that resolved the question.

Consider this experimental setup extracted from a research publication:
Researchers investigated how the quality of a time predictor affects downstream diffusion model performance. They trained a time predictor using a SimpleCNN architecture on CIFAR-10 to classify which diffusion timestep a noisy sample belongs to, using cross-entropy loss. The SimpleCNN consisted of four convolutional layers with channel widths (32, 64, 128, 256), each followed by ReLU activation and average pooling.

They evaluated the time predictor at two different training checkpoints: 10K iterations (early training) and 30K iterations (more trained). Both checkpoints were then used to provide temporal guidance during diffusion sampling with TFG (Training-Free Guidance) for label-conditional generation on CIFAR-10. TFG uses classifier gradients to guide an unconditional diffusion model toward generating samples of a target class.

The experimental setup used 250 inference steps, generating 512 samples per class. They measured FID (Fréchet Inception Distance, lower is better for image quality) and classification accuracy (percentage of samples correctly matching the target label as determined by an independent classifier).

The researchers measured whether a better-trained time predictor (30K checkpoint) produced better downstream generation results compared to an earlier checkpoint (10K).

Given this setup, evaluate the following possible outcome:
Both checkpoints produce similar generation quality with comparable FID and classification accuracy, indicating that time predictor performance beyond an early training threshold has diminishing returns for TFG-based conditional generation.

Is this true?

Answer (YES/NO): NO